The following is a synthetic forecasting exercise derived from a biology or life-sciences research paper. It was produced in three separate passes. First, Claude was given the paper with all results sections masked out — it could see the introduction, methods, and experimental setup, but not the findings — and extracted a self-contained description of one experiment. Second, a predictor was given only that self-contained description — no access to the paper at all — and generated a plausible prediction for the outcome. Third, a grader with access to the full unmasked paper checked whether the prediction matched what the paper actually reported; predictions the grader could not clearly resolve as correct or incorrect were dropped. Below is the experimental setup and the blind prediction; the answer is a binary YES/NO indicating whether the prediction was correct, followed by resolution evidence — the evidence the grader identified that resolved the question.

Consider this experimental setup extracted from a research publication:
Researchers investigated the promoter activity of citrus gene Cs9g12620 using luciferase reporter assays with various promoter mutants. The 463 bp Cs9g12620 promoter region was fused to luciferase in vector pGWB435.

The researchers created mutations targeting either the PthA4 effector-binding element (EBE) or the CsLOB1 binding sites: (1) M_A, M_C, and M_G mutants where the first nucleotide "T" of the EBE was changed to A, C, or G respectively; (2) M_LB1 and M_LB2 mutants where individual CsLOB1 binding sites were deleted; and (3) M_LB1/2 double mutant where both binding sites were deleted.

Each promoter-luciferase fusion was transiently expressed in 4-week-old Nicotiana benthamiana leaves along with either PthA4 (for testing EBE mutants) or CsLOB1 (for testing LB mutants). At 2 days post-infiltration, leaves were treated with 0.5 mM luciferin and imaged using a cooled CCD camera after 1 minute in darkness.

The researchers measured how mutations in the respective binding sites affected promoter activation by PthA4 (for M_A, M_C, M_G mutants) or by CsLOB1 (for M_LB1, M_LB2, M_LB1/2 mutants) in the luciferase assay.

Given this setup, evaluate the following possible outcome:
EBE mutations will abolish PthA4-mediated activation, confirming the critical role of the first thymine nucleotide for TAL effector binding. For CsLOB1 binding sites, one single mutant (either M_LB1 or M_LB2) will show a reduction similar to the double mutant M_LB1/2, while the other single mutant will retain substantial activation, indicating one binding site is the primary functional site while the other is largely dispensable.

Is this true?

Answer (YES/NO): NO